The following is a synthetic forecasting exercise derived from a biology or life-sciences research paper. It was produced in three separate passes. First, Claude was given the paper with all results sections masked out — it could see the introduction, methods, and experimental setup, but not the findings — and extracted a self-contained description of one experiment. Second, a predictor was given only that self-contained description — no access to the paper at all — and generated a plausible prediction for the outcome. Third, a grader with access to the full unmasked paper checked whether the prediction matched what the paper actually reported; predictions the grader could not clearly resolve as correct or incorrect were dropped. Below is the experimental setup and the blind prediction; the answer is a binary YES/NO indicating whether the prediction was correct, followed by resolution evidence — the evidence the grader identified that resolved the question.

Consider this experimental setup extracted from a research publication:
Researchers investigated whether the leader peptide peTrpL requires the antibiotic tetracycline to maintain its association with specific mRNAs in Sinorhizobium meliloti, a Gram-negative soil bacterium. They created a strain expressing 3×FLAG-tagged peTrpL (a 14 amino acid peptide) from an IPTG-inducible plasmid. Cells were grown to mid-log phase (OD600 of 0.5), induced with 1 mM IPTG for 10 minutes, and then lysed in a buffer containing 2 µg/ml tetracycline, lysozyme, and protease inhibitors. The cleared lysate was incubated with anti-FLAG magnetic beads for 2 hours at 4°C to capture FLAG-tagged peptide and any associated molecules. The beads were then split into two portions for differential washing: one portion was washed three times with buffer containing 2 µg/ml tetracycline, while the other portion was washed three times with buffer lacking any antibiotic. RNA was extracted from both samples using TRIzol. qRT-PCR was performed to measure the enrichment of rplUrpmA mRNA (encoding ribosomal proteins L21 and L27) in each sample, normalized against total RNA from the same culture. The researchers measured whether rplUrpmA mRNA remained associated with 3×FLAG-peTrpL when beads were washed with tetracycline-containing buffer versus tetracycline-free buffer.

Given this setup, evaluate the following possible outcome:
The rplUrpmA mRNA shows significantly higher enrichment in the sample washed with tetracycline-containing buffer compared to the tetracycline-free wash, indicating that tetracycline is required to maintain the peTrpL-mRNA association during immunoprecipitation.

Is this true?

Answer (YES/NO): YES